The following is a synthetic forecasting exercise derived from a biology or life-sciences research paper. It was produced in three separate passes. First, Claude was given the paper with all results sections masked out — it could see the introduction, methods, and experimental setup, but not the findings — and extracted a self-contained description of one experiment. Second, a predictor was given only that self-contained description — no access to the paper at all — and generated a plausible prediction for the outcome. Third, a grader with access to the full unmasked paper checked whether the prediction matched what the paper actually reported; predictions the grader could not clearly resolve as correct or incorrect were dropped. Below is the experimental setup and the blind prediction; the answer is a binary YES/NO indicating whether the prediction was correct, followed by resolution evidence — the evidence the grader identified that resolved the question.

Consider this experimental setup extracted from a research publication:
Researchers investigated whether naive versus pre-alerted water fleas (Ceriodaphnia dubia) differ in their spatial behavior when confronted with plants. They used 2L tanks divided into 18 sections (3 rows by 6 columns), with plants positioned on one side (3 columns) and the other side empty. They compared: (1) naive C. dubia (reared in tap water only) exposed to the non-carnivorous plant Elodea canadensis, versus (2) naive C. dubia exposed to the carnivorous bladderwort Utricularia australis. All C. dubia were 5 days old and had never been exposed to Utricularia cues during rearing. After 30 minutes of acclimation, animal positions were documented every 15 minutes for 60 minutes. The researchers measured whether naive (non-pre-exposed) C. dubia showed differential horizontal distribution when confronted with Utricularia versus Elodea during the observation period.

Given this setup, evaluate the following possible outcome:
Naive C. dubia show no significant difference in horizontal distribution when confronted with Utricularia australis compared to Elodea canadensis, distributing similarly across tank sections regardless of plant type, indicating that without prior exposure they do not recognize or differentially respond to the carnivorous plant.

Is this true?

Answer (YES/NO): NO